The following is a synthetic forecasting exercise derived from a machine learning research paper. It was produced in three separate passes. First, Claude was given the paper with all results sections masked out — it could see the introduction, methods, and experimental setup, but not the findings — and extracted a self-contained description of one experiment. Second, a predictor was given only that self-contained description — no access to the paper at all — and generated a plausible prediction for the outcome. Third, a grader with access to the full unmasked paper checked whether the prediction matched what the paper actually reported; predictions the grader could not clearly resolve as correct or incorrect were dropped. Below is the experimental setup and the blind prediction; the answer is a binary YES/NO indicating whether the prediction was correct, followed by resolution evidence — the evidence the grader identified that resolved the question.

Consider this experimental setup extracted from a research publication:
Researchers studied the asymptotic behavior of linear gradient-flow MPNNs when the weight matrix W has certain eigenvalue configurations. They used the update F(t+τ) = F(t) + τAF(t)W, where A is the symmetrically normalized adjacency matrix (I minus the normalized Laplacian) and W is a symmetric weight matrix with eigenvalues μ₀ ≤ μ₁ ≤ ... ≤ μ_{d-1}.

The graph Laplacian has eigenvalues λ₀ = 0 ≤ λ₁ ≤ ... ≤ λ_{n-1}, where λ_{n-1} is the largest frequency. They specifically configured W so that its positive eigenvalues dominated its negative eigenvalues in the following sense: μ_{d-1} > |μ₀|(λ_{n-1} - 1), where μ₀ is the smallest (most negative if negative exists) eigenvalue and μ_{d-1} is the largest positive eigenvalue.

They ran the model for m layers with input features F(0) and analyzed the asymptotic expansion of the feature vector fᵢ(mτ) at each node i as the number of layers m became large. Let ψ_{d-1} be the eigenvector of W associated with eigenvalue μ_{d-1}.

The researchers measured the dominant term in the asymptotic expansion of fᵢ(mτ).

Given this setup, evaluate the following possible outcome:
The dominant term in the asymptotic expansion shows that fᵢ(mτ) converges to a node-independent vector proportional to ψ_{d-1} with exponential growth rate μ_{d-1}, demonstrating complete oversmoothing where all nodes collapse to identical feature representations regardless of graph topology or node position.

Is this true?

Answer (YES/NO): NO